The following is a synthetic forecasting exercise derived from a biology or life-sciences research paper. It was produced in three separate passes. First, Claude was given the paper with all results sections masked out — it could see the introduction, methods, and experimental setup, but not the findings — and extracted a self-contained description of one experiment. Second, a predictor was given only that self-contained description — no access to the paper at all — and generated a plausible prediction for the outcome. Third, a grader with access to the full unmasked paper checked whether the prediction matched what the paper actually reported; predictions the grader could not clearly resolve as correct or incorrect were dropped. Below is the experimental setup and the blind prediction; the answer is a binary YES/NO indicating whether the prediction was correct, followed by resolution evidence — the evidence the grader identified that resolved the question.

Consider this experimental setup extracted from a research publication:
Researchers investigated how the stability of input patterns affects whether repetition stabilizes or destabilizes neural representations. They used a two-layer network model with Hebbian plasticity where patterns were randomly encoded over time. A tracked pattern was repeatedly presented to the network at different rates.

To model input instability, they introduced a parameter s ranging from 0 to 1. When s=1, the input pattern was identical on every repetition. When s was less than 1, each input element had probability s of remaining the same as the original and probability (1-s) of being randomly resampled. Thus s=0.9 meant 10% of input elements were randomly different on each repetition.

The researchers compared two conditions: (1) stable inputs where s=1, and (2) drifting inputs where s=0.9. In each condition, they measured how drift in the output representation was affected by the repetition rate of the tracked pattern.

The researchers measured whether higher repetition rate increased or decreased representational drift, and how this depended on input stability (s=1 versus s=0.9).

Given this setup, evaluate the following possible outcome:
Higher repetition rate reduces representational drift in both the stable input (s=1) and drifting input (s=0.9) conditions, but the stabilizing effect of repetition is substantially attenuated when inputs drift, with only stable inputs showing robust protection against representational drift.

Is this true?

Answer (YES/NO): NO